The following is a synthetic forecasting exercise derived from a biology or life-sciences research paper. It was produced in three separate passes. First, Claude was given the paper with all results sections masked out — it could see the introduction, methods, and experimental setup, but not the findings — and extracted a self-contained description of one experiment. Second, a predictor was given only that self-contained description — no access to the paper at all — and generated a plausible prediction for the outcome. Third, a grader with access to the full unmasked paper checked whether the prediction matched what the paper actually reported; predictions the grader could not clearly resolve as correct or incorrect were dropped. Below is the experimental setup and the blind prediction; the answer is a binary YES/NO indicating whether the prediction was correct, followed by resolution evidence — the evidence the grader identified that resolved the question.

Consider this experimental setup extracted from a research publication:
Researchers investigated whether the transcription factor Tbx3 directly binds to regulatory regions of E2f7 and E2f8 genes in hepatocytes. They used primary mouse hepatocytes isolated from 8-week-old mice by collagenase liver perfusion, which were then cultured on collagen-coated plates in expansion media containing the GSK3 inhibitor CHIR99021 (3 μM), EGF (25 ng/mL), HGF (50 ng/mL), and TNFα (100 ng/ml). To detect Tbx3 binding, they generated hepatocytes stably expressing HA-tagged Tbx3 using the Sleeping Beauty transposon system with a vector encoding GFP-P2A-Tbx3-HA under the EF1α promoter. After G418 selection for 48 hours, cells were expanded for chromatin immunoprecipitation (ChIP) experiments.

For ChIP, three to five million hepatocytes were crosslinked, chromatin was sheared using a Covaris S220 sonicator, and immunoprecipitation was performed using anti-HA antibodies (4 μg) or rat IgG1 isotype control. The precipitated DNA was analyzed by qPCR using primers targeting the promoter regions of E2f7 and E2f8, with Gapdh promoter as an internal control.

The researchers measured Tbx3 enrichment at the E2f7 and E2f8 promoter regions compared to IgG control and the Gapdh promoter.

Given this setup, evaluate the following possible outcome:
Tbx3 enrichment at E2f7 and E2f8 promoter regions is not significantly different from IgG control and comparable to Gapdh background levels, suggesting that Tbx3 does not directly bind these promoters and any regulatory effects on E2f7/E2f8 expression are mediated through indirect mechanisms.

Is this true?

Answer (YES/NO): NO